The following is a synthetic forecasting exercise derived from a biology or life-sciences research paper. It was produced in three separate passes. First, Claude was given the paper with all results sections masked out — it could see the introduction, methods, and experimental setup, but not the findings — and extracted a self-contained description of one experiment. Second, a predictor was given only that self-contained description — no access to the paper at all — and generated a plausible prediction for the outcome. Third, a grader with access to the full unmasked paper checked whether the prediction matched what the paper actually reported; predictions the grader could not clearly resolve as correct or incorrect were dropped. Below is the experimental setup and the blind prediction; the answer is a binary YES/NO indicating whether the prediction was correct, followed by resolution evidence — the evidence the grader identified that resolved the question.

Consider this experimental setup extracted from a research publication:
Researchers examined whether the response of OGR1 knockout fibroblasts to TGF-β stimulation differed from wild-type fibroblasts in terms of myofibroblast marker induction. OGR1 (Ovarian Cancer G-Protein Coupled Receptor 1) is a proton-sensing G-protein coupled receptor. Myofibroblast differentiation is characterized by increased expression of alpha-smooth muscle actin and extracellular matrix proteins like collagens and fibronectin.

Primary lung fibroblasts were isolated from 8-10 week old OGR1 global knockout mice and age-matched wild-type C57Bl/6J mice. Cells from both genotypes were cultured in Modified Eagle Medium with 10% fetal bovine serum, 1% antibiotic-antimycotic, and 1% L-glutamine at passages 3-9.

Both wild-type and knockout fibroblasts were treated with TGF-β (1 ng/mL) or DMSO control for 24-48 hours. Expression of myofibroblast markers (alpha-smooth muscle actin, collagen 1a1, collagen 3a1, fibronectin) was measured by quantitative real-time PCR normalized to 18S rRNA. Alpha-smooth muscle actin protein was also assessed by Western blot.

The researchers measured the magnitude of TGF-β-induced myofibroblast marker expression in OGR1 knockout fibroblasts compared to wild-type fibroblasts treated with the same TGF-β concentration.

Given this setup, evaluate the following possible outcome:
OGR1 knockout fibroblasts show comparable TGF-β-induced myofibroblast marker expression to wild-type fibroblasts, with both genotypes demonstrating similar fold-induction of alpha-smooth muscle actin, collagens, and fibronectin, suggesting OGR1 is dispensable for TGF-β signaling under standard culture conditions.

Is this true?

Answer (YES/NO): NO